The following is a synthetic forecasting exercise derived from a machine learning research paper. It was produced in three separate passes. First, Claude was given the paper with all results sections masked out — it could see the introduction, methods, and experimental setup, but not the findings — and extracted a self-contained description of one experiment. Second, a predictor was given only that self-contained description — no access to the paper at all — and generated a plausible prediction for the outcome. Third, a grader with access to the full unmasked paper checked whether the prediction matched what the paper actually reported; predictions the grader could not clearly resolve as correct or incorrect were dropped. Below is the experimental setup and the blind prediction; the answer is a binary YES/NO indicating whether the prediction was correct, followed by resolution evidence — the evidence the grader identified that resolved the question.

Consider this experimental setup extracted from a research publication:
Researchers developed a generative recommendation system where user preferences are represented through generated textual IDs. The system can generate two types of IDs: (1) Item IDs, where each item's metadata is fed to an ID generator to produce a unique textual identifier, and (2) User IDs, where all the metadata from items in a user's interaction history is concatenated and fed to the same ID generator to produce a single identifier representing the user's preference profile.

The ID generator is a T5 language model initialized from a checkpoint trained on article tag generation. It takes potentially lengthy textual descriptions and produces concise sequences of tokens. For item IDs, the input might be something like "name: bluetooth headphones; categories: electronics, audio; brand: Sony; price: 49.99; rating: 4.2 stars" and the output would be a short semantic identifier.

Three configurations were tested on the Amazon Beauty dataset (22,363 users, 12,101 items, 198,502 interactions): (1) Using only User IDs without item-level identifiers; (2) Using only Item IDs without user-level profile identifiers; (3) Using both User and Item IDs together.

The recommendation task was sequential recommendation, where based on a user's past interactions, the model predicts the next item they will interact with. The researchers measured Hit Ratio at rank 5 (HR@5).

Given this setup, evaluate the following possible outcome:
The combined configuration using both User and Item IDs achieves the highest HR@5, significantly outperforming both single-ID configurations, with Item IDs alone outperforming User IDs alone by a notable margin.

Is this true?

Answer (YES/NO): NO